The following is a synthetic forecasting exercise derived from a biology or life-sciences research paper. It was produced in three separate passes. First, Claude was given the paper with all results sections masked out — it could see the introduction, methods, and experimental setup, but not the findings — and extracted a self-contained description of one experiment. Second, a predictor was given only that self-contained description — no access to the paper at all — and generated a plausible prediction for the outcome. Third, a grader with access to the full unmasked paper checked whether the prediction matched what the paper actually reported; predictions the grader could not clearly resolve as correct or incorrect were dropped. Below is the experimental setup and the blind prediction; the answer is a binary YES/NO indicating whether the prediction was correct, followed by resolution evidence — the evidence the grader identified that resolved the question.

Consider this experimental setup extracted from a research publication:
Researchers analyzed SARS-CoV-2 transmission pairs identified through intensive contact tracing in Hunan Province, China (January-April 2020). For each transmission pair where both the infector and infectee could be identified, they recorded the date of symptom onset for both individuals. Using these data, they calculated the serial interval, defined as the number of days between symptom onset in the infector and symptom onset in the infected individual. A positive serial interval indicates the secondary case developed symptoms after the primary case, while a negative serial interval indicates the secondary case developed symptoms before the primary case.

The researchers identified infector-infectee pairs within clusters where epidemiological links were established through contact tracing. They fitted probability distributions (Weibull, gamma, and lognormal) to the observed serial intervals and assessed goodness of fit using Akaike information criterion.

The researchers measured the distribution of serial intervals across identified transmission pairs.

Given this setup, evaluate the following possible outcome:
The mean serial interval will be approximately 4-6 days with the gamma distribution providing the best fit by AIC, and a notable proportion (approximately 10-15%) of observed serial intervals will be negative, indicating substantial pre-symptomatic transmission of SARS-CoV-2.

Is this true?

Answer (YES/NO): YES